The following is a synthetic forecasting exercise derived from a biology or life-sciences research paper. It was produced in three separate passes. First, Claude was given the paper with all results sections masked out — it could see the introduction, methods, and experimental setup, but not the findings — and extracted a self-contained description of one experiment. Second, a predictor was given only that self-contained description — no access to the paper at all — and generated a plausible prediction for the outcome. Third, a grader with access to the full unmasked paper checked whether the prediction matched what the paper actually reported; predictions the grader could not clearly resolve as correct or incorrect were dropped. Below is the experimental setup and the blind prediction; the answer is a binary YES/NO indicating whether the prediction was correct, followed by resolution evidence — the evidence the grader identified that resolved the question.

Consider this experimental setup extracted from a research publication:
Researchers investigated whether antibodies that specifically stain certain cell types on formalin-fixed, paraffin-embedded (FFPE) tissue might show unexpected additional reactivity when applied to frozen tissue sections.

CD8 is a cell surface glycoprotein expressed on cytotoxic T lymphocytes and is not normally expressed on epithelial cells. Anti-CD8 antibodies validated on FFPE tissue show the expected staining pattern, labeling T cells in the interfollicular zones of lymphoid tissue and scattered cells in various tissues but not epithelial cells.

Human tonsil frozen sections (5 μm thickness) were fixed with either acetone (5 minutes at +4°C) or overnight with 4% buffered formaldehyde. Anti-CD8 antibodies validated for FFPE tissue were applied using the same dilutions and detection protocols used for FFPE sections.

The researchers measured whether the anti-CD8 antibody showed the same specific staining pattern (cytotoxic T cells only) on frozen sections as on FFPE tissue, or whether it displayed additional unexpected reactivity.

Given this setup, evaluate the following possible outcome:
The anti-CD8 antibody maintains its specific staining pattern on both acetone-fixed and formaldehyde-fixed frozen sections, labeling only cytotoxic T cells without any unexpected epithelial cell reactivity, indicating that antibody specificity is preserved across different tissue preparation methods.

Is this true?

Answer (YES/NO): NO